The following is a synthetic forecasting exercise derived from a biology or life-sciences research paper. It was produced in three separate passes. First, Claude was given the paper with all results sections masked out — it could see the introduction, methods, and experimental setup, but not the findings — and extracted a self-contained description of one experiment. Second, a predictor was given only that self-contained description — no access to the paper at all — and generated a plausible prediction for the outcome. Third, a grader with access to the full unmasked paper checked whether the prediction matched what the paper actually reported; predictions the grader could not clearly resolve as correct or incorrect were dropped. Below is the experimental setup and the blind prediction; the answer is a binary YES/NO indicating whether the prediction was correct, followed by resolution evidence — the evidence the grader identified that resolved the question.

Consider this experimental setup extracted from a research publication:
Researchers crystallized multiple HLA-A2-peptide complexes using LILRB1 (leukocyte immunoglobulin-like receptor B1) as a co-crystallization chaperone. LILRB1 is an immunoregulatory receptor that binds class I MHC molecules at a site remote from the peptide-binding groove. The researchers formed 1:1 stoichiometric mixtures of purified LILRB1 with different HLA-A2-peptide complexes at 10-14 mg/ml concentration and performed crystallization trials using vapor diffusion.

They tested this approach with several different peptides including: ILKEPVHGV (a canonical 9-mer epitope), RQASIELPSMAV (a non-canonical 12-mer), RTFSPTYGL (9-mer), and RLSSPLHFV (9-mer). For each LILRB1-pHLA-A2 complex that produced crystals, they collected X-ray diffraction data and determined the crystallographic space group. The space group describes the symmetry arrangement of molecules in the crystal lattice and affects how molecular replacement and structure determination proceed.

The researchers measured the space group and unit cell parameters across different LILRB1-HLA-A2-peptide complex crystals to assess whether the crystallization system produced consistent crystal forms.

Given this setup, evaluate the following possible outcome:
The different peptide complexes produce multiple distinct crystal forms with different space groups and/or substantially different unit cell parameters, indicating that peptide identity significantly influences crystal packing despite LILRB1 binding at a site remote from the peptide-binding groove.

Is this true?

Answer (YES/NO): NO